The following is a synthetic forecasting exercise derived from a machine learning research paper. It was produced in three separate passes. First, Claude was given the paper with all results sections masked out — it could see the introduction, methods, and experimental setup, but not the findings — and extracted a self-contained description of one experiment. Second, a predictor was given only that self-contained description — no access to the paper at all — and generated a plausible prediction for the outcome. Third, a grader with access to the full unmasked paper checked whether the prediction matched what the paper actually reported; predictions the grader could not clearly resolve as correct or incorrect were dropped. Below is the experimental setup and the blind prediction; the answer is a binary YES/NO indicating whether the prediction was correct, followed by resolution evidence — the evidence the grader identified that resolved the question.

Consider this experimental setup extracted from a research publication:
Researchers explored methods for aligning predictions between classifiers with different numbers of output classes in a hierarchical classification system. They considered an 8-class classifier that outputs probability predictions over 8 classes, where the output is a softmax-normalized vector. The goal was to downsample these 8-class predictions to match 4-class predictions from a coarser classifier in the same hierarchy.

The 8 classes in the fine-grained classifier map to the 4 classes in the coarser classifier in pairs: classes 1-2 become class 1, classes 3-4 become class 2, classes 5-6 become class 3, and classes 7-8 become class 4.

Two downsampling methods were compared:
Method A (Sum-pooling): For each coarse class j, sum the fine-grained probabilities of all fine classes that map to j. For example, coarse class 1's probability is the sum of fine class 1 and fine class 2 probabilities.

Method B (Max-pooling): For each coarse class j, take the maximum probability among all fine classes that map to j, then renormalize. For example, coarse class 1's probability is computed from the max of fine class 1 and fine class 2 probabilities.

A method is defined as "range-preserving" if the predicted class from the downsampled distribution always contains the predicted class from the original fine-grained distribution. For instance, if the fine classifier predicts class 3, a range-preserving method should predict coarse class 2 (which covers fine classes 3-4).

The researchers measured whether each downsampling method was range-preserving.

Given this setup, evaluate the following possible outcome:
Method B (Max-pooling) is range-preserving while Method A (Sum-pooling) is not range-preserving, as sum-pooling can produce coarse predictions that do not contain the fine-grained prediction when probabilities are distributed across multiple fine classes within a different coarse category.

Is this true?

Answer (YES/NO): YES